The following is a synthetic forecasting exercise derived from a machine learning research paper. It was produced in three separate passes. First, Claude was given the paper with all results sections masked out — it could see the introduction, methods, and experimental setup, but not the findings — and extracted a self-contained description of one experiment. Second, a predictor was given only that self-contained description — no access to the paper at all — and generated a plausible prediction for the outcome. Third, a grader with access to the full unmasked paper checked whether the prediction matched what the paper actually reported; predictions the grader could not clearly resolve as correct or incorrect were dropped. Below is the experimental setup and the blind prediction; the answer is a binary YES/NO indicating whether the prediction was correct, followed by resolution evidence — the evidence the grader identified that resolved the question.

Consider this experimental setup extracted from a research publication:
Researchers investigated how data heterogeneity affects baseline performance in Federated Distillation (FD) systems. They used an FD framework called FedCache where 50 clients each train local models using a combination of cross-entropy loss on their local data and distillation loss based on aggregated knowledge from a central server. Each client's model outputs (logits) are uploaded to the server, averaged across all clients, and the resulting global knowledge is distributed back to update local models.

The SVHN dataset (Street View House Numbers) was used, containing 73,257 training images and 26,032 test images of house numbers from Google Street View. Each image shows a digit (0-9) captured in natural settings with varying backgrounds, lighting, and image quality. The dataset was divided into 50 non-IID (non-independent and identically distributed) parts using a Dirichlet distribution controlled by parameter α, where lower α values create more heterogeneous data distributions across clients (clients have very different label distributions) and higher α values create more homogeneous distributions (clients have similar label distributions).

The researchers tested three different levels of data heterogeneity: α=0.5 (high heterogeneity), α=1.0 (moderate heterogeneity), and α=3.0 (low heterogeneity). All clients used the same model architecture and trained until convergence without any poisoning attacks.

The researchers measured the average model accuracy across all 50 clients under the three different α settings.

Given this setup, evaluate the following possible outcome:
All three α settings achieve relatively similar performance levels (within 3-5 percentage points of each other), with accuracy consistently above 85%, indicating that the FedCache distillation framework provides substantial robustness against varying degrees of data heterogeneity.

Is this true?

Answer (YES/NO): NO